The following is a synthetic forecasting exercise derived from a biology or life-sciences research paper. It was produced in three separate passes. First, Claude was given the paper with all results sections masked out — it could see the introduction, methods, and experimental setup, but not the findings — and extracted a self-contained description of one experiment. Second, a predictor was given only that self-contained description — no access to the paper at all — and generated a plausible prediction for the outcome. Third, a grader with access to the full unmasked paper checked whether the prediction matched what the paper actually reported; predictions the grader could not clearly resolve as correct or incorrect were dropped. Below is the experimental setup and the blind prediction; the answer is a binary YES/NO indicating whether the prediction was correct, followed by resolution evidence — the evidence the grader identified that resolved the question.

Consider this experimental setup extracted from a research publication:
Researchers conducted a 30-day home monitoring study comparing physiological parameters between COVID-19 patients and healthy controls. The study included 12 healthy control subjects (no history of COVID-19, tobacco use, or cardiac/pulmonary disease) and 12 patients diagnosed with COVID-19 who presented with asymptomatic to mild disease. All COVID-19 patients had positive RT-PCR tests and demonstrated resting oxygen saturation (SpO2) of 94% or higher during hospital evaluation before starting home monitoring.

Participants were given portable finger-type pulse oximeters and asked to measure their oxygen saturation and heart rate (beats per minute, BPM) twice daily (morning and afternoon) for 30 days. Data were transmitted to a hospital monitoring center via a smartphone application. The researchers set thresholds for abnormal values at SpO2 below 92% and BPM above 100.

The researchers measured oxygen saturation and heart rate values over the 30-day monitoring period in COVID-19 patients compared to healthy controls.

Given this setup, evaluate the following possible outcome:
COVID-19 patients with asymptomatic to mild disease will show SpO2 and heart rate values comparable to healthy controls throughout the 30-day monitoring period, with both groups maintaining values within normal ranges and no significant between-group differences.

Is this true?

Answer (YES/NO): NO